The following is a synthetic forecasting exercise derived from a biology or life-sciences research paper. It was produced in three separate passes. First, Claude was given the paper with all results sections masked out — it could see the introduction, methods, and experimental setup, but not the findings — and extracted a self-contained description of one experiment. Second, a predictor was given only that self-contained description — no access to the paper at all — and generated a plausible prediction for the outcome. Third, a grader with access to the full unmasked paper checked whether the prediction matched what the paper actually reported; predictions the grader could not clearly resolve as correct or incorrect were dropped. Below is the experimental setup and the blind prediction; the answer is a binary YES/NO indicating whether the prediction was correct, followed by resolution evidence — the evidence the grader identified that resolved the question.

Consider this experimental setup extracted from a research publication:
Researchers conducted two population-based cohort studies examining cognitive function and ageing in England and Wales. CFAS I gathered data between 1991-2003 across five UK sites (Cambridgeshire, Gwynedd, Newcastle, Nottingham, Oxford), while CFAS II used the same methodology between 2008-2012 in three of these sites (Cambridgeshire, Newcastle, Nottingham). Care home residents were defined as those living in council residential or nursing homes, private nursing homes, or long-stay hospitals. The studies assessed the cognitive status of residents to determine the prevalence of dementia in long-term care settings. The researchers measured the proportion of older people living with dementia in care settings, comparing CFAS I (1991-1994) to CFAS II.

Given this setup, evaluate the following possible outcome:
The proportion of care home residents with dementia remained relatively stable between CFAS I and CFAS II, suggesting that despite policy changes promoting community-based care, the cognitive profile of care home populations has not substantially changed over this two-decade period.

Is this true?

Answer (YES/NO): NO